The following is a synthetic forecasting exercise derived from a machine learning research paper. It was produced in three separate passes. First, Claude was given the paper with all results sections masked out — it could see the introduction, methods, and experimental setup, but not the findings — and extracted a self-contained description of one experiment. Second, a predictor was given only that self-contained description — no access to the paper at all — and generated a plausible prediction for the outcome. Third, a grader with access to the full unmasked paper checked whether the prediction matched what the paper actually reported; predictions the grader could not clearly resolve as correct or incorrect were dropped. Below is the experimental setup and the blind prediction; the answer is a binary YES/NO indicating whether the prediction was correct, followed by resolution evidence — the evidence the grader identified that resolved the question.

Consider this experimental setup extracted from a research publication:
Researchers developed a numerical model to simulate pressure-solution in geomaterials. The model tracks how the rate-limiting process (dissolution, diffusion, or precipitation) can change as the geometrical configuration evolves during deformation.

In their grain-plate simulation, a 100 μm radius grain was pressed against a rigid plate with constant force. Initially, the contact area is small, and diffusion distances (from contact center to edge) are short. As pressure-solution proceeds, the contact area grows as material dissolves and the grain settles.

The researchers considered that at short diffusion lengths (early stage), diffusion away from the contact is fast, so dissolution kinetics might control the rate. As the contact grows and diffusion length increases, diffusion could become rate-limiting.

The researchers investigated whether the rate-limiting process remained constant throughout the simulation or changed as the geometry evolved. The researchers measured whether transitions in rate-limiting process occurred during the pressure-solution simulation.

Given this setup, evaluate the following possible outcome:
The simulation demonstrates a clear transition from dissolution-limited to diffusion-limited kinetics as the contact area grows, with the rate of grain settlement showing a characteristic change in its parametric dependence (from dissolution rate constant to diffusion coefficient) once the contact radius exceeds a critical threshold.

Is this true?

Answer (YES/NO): NO